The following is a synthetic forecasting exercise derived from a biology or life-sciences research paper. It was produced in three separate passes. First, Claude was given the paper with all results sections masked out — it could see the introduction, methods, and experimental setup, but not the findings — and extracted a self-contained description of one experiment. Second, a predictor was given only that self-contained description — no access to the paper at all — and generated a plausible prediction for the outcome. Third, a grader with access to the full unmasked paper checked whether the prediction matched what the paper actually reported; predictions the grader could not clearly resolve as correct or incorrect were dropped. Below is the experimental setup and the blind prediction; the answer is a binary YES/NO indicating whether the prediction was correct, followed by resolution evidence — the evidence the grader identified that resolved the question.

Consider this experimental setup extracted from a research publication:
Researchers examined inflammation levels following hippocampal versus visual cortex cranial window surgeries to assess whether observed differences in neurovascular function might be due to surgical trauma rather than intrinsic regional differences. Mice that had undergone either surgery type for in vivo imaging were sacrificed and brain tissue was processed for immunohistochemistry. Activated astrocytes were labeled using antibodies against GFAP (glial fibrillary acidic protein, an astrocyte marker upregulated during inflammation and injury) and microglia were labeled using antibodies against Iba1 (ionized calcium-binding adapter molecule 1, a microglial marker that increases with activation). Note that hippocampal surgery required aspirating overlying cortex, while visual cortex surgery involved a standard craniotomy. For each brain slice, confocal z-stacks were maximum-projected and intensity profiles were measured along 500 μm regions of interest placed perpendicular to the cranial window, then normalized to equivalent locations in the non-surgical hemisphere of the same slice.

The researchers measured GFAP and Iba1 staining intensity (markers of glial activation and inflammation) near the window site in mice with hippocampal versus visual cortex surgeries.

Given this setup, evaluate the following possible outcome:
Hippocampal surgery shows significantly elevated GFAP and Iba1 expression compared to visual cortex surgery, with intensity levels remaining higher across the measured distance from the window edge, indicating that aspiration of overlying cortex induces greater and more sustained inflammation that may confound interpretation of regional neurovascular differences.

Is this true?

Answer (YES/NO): NO